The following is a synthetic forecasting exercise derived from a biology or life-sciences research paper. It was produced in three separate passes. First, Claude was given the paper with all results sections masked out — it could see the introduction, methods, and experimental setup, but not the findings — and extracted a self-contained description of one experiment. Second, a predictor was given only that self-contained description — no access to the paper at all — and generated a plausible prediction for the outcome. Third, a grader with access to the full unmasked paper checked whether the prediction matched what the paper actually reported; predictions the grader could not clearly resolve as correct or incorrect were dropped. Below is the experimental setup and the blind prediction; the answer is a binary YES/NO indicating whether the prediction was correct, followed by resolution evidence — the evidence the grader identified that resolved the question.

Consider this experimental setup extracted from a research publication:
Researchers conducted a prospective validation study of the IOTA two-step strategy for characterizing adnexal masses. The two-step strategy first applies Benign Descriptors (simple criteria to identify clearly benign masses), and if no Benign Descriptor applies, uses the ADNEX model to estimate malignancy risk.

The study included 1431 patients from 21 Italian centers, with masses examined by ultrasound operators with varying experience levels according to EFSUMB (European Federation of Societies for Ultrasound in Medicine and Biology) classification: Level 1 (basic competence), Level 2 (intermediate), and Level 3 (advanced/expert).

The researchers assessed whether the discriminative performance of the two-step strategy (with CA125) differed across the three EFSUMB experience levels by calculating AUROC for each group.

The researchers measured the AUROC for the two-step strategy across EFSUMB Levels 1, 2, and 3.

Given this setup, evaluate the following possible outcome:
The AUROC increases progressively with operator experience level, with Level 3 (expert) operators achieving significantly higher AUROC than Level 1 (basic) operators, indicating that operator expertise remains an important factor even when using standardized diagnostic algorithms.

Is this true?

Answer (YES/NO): NO